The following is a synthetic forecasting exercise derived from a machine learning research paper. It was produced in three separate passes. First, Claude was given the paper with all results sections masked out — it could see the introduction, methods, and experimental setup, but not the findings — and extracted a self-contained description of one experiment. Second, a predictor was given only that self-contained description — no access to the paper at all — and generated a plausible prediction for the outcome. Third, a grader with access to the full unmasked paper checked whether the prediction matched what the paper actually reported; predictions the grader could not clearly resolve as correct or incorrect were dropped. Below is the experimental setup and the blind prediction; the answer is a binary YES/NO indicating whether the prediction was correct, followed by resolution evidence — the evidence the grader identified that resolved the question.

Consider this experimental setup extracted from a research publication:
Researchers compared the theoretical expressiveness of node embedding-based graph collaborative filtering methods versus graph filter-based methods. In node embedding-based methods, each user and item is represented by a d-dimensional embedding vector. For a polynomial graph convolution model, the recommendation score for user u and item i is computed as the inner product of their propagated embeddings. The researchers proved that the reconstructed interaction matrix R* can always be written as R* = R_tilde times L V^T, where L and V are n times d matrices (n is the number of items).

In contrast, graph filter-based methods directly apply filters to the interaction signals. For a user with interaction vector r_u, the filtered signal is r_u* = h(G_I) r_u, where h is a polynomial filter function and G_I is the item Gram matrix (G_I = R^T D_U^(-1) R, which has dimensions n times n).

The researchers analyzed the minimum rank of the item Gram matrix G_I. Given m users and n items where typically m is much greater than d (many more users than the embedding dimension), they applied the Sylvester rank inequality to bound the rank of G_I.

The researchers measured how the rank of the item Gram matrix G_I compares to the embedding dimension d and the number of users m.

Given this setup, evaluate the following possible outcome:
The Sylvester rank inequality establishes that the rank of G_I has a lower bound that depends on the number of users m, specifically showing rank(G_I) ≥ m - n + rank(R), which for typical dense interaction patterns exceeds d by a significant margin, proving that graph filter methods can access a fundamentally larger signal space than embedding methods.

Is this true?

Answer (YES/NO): NO